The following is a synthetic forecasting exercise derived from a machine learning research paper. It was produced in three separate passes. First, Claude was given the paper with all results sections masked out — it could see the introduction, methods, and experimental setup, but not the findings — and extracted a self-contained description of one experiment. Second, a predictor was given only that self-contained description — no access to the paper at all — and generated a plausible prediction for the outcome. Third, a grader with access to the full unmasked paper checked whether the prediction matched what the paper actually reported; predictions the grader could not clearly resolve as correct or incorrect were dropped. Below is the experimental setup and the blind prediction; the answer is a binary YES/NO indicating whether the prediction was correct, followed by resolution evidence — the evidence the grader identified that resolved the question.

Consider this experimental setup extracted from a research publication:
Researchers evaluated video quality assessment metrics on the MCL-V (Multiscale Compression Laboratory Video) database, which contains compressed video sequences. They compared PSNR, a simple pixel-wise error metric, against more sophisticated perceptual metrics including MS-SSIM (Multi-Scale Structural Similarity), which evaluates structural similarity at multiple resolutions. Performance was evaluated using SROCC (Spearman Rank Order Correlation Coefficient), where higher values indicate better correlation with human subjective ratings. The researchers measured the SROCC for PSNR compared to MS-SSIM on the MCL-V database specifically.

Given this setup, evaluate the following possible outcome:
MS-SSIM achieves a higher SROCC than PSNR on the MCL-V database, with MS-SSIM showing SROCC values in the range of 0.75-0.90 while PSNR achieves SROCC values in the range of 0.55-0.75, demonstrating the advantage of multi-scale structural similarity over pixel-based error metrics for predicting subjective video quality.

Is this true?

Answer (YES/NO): NO